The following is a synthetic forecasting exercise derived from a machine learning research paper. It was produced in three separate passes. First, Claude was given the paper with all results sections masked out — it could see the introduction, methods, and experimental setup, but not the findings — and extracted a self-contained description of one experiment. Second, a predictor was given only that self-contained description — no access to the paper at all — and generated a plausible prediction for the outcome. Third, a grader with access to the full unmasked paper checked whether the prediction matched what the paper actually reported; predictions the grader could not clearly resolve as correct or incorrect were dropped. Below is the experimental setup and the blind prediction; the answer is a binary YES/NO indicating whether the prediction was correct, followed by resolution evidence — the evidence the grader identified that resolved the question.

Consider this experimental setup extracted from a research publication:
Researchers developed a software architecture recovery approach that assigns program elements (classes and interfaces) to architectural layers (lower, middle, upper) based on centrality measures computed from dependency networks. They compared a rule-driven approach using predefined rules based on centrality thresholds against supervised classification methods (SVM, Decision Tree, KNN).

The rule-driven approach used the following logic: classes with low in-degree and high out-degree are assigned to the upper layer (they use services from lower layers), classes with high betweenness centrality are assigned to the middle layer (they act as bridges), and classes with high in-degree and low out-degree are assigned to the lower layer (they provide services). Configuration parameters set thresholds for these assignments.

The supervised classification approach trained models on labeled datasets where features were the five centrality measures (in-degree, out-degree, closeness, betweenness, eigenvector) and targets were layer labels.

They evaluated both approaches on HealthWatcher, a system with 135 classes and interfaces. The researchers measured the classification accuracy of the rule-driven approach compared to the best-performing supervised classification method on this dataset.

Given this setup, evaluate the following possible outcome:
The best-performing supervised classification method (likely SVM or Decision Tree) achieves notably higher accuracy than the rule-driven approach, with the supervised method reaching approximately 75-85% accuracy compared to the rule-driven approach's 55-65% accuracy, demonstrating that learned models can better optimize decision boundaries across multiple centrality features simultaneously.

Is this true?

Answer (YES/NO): YES